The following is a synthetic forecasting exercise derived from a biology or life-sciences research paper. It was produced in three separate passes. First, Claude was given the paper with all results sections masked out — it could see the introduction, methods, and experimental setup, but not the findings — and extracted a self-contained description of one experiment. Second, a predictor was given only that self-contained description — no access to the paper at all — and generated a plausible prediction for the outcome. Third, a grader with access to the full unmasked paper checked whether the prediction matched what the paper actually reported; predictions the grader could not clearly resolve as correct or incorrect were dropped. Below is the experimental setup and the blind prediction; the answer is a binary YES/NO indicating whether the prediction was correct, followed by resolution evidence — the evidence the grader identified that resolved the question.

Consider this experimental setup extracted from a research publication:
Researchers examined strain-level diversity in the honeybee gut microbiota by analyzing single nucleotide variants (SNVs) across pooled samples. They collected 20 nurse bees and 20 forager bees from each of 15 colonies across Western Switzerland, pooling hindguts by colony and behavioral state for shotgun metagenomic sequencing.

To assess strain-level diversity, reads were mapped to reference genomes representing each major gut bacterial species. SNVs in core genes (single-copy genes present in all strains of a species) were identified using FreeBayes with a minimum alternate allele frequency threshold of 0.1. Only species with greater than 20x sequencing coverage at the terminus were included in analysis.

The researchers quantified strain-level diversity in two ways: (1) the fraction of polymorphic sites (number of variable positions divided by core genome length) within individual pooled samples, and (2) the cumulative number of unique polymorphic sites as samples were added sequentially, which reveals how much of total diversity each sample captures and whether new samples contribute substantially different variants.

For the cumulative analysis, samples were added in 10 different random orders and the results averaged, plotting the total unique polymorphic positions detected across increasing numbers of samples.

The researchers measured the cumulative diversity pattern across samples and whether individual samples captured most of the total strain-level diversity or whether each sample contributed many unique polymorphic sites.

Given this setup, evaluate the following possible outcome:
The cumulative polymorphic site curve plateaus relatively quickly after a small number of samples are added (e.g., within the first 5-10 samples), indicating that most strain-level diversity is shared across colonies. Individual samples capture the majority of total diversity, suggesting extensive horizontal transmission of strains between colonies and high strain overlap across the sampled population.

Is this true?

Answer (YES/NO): YES